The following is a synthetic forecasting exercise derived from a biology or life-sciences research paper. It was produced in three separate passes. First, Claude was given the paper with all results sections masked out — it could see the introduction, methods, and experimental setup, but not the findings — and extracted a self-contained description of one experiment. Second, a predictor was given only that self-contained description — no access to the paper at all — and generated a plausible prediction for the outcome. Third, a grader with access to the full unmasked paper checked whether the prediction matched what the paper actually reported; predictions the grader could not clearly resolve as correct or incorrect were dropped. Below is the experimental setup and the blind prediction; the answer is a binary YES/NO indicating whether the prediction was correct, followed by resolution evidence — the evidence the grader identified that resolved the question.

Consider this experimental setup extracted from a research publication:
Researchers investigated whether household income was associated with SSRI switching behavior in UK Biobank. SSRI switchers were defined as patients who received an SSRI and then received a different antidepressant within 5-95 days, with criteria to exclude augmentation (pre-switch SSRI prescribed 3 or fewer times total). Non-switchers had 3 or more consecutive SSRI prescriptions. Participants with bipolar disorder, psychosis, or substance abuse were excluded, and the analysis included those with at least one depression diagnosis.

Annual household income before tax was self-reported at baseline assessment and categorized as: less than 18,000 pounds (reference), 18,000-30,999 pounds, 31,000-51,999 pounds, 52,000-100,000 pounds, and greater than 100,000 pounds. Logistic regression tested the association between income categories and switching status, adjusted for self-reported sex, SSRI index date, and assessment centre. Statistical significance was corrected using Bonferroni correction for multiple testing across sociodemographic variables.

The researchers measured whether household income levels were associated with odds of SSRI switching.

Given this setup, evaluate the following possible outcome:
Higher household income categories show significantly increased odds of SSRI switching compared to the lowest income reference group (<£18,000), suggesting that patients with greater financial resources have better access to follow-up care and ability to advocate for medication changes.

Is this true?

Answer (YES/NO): NO